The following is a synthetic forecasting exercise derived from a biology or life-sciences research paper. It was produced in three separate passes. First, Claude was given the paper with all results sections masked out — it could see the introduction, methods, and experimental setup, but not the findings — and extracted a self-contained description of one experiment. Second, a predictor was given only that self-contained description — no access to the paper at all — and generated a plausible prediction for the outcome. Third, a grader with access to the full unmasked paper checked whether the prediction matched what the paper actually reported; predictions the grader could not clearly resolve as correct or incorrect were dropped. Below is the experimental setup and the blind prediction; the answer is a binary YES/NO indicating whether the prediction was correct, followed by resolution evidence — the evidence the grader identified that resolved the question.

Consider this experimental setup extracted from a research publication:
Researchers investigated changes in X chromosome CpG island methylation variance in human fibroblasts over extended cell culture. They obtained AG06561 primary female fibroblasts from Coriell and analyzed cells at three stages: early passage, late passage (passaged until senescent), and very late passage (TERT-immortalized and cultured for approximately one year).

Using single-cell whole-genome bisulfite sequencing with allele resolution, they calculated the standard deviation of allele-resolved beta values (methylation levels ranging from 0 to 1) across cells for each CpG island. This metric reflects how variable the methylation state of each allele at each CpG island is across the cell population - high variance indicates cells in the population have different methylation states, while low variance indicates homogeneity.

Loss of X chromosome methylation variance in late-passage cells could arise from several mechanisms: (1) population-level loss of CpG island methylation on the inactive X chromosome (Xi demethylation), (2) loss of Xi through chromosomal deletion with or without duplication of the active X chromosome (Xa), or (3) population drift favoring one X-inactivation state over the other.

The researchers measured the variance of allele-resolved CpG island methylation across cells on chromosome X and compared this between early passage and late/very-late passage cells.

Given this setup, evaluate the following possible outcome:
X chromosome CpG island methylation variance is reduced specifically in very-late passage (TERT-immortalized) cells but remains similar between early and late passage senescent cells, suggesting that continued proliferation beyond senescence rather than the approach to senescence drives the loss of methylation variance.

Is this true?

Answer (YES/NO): NO